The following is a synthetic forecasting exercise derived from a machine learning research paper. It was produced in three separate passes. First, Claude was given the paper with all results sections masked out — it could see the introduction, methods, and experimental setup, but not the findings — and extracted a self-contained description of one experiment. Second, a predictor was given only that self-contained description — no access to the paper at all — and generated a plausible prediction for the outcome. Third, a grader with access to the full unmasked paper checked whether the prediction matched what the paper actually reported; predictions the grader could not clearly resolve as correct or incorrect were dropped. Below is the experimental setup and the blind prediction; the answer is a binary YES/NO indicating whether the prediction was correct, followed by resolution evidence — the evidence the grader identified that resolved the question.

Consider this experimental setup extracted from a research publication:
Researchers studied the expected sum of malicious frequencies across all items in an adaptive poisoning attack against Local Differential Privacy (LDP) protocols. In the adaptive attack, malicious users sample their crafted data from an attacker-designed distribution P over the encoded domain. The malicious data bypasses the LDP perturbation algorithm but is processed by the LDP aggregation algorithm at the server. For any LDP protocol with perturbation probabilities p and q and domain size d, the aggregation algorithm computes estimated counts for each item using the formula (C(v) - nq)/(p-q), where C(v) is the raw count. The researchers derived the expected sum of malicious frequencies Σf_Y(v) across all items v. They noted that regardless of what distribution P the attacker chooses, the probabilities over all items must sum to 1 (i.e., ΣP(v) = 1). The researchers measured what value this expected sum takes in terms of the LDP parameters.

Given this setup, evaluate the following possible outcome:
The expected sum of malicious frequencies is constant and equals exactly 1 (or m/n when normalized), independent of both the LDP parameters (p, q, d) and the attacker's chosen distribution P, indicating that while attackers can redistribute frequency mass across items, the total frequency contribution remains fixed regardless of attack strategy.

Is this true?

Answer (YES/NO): NO